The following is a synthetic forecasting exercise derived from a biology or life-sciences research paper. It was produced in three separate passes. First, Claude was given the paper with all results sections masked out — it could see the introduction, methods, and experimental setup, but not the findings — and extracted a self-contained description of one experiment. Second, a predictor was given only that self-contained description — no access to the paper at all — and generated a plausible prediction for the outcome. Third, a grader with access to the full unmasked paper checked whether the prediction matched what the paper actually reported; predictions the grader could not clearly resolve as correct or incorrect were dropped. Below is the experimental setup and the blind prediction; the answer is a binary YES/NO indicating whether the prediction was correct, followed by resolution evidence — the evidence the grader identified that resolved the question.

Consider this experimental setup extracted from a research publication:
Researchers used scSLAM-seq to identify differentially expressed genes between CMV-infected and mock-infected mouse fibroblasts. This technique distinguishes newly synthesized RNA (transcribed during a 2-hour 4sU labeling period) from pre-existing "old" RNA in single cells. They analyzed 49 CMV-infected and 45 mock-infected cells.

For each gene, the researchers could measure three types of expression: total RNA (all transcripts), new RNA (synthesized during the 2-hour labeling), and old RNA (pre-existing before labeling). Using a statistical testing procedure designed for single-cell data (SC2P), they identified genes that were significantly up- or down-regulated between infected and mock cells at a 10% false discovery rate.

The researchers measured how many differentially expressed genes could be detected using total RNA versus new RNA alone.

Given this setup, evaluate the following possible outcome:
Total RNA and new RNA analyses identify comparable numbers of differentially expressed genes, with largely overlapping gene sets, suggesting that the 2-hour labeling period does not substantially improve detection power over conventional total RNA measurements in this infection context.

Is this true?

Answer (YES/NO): NO